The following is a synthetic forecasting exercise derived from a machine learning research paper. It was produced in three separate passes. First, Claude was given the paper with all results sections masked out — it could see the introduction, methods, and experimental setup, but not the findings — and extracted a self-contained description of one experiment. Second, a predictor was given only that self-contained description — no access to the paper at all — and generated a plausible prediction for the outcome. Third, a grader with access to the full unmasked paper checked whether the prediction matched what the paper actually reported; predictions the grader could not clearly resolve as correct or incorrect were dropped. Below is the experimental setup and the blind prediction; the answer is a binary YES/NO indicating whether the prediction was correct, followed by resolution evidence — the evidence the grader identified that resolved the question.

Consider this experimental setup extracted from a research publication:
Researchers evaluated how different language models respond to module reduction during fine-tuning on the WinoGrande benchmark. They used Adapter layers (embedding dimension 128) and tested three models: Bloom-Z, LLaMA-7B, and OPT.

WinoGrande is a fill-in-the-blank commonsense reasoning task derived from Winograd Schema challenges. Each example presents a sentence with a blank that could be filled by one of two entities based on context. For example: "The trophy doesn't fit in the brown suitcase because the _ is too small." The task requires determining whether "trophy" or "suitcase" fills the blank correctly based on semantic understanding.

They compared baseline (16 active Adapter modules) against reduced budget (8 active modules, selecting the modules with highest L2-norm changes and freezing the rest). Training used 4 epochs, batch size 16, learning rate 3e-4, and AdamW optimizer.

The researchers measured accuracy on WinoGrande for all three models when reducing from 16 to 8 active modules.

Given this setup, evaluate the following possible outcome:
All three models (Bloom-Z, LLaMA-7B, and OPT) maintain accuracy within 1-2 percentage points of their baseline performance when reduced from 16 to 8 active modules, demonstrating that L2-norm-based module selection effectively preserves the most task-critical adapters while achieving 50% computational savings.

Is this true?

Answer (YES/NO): NO